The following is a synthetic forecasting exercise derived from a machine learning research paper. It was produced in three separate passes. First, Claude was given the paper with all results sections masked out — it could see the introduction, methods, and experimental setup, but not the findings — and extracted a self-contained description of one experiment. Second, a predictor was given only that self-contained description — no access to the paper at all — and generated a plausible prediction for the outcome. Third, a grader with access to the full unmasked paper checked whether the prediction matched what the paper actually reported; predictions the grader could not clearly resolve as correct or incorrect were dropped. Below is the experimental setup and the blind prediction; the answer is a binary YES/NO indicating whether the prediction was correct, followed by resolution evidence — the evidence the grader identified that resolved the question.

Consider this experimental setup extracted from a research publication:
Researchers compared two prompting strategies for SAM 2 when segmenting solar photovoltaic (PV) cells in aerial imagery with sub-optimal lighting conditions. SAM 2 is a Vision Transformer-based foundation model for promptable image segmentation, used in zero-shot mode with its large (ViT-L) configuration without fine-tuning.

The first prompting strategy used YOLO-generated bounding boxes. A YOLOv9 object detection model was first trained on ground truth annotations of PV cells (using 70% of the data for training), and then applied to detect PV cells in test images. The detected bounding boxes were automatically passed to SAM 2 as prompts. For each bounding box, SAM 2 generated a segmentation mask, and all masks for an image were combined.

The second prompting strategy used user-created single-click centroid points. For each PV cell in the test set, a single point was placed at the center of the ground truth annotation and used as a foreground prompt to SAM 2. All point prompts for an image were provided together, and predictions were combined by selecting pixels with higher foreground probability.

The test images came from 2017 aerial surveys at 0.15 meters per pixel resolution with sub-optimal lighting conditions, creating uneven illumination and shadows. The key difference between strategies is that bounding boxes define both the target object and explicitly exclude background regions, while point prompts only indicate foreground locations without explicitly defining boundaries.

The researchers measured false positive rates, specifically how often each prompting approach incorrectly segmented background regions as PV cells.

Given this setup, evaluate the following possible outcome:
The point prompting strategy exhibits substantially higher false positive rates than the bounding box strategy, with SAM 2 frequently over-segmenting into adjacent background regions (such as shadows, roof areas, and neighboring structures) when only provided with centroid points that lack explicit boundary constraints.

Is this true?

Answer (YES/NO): YES